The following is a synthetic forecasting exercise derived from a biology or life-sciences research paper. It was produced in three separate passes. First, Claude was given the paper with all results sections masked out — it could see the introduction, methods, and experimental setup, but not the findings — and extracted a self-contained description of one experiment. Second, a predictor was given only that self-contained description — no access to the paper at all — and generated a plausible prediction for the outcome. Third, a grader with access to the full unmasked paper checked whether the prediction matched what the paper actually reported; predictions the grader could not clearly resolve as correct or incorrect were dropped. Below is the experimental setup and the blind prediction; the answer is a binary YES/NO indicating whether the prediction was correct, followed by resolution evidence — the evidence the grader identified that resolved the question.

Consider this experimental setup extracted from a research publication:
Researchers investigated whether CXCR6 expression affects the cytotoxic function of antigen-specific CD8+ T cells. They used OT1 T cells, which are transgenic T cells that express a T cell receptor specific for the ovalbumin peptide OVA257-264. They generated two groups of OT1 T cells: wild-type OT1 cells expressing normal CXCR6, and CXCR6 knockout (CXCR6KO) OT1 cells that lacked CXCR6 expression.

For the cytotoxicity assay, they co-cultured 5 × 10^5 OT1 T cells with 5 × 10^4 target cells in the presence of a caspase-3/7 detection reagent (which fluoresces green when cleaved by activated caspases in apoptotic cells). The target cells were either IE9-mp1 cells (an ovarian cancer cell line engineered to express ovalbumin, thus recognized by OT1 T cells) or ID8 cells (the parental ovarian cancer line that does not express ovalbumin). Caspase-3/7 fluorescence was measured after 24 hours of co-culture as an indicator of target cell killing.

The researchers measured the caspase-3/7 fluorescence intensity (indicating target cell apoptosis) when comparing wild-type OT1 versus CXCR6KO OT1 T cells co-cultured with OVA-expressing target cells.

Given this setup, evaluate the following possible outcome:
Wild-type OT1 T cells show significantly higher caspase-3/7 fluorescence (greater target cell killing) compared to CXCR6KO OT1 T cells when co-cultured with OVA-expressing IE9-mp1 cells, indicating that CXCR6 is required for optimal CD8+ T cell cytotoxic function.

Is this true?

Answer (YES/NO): NO